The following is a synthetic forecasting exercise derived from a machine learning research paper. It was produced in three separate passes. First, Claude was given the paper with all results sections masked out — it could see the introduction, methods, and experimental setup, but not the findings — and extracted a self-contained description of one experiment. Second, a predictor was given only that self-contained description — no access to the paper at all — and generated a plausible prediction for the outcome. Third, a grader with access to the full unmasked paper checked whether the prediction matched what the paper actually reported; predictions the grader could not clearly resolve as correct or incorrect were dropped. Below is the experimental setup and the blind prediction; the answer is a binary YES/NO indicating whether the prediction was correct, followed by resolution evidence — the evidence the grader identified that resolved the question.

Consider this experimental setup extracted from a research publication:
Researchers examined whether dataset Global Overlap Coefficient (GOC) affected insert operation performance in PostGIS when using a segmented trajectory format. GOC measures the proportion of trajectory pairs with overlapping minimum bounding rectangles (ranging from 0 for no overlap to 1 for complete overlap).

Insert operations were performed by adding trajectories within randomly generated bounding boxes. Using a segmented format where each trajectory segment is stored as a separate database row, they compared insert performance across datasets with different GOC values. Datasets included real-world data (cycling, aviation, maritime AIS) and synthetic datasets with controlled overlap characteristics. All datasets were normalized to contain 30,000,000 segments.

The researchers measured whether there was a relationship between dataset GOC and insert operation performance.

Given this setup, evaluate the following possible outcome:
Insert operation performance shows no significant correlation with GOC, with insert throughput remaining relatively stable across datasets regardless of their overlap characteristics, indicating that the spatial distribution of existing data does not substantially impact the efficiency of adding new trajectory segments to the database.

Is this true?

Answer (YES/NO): NO